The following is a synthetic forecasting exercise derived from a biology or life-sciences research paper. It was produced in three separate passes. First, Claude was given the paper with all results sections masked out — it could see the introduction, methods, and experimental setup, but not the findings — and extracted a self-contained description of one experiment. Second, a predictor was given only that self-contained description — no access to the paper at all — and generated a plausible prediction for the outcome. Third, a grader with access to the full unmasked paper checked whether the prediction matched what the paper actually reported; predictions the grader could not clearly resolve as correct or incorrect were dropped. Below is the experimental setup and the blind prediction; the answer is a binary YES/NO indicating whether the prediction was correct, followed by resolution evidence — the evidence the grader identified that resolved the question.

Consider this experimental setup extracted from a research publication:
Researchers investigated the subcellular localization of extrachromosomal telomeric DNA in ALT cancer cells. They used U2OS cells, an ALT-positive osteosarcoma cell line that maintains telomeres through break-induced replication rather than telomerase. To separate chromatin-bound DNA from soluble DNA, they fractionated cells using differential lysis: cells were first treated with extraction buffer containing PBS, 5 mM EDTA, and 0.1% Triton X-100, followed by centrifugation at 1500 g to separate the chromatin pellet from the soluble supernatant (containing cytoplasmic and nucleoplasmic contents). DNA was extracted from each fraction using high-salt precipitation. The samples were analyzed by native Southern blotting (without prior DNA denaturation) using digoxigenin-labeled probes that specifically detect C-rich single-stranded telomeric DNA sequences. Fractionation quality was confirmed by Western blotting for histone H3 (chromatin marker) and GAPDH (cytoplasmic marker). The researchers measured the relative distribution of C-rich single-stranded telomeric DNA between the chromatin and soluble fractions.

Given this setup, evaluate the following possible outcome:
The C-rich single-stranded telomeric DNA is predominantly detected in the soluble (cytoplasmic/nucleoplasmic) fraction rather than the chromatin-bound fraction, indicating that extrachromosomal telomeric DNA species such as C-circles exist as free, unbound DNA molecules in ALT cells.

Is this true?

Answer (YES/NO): YES